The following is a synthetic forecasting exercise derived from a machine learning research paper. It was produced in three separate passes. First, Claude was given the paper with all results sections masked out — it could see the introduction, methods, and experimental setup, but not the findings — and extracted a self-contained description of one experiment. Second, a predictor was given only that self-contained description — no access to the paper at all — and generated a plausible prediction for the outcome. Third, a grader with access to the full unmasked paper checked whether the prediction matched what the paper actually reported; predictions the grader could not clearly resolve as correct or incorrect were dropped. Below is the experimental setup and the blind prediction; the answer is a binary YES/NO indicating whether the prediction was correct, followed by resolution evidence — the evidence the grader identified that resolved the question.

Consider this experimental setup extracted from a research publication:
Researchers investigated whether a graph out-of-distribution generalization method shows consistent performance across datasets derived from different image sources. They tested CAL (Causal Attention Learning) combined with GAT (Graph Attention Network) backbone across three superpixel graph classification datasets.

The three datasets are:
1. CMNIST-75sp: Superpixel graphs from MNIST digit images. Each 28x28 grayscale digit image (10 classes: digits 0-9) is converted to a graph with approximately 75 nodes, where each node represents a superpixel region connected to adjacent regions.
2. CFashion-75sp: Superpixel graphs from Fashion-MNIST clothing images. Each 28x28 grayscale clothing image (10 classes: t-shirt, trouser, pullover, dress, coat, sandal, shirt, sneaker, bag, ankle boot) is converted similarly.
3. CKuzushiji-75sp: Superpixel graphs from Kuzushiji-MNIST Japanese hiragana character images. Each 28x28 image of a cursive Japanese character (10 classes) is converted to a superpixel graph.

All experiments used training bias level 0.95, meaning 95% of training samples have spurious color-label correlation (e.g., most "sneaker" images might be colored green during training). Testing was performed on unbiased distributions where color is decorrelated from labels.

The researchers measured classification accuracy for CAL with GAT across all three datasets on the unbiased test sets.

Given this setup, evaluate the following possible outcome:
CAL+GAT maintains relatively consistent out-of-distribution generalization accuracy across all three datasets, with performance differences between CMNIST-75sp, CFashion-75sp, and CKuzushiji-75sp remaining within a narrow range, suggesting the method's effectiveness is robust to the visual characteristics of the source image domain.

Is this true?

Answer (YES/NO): NO